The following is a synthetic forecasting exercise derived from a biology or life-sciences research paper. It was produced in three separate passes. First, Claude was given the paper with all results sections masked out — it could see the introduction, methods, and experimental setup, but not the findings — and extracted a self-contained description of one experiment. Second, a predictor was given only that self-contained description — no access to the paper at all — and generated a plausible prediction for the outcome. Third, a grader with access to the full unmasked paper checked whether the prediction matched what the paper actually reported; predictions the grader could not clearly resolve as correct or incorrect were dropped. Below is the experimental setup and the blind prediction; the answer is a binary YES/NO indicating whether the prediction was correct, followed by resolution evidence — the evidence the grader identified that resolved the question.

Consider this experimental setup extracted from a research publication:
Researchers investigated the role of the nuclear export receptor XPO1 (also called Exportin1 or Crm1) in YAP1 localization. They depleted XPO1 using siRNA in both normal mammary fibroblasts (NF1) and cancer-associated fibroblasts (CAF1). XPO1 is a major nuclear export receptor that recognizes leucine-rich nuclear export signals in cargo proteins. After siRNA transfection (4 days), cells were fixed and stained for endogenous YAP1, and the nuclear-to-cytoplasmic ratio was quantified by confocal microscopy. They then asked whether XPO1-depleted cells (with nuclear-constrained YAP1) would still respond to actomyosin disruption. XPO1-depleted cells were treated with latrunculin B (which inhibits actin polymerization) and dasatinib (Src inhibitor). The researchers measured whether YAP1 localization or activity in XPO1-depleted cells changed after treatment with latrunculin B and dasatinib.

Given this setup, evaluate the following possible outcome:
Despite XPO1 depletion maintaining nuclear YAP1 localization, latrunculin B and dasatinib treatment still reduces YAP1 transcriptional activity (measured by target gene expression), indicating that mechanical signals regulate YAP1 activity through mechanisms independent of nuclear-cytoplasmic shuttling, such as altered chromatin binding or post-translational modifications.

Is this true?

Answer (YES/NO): NO